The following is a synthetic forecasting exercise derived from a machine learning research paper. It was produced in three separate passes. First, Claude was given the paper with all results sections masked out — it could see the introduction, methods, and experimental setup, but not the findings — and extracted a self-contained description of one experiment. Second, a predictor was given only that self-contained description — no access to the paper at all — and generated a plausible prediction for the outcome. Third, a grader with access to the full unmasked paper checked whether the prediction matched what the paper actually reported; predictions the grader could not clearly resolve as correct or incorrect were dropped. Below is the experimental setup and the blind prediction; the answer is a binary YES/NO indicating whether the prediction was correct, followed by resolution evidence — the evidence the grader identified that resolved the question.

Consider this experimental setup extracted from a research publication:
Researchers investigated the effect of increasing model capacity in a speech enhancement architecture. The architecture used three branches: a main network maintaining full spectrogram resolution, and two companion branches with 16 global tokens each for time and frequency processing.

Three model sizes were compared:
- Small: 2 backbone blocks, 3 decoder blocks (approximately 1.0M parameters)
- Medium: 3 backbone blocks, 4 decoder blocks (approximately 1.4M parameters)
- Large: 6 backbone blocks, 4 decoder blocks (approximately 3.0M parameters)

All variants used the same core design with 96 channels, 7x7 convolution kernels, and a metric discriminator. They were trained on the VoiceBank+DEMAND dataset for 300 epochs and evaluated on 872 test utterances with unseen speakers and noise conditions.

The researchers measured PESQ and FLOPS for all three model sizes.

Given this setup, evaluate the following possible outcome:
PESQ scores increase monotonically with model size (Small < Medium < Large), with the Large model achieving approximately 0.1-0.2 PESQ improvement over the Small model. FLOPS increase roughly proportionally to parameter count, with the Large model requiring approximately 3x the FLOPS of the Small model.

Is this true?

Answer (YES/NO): YES